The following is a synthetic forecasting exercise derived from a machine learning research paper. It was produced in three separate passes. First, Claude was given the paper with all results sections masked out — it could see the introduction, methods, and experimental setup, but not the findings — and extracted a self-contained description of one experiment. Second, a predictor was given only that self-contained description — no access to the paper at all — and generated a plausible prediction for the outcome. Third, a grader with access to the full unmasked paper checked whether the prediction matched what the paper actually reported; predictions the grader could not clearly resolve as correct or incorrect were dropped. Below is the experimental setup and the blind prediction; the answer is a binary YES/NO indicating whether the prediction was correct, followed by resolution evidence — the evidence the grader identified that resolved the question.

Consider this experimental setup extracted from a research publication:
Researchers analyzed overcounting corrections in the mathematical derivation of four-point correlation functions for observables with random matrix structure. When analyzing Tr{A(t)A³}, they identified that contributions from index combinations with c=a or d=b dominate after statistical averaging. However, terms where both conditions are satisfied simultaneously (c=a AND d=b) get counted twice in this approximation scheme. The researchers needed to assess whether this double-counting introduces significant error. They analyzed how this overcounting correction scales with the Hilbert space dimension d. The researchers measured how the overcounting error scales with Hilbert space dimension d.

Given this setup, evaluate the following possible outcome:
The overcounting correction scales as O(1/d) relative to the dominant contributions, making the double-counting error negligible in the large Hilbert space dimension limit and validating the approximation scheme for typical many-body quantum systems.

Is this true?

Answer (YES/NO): YES